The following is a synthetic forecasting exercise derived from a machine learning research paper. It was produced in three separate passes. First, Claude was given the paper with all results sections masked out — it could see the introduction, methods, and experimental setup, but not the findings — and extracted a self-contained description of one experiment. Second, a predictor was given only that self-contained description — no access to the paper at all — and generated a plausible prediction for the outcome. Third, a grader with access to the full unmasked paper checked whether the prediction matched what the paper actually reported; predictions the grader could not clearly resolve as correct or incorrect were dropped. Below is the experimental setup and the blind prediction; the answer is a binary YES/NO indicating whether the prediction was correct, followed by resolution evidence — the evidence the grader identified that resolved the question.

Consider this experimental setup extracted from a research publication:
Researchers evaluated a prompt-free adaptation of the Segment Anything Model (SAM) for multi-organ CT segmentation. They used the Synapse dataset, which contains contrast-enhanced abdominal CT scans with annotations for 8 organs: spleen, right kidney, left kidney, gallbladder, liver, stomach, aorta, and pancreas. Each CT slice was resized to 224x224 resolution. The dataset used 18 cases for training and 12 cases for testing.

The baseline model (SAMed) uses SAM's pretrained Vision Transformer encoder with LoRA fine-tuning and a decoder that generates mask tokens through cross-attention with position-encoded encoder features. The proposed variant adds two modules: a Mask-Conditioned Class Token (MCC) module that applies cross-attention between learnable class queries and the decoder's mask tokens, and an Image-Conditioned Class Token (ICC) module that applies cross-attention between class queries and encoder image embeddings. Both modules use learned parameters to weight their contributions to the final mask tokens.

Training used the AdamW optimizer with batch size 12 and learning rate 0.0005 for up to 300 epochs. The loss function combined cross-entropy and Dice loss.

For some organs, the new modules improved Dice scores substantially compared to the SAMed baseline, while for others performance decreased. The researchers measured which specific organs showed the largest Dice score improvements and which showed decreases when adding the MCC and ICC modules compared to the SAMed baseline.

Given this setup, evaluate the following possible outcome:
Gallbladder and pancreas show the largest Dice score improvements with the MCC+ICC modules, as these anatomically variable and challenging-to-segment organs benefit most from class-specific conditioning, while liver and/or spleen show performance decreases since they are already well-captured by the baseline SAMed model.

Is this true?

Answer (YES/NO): NO